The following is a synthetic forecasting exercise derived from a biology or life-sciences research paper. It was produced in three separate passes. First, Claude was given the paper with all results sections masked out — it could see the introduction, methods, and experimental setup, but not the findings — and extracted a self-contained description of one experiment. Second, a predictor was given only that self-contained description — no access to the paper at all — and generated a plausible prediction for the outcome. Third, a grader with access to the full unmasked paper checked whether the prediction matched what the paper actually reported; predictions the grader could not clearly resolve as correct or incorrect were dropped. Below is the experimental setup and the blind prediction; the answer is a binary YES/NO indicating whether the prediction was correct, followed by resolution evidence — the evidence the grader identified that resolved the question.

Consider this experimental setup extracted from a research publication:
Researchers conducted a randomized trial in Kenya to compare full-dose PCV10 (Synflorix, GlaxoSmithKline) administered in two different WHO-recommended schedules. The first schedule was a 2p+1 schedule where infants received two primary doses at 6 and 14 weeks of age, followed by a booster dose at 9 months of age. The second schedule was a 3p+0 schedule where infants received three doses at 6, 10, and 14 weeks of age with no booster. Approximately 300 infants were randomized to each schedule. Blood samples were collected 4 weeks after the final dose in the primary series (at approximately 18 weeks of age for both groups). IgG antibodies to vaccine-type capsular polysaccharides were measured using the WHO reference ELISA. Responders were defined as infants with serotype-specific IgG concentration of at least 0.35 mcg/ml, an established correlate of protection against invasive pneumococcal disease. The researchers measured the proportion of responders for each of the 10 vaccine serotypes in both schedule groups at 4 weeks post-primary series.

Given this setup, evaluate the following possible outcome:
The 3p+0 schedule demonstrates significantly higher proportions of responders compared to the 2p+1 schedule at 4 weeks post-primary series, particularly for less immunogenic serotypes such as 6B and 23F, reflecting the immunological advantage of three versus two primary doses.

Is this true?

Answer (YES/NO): NO